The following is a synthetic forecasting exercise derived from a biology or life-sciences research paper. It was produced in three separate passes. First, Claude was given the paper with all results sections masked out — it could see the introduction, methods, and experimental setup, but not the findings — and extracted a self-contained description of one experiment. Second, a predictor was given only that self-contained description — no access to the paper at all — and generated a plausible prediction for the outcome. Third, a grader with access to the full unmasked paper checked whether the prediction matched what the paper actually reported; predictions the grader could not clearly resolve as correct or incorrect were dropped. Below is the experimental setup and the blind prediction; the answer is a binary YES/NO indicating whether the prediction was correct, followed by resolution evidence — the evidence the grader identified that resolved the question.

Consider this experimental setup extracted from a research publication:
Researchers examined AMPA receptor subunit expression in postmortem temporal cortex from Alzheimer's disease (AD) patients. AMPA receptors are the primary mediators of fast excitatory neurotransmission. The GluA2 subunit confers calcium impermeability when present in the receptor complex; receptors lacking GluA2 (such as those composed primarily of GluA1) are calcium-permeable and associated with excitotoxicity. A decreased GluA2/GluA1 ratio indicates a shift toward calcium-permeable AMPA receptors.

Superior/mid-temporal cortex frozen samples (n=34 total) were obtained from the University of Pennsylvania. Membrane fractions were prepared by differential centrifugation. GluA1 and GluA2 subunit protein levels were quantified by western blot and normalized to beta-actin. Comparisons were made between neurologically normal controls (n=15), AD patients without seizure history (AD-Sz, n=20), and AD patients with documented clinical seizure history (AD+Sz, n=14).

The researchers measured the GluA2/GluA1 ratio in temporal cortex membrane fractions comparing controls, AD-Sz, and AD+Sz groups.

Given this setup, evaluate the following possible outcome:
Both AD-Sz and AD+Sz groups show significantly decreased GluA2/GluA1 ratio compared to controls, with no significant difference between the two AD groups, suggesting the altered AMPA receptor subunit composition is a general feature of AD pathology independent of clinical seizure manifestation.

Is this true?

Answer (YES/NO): NO